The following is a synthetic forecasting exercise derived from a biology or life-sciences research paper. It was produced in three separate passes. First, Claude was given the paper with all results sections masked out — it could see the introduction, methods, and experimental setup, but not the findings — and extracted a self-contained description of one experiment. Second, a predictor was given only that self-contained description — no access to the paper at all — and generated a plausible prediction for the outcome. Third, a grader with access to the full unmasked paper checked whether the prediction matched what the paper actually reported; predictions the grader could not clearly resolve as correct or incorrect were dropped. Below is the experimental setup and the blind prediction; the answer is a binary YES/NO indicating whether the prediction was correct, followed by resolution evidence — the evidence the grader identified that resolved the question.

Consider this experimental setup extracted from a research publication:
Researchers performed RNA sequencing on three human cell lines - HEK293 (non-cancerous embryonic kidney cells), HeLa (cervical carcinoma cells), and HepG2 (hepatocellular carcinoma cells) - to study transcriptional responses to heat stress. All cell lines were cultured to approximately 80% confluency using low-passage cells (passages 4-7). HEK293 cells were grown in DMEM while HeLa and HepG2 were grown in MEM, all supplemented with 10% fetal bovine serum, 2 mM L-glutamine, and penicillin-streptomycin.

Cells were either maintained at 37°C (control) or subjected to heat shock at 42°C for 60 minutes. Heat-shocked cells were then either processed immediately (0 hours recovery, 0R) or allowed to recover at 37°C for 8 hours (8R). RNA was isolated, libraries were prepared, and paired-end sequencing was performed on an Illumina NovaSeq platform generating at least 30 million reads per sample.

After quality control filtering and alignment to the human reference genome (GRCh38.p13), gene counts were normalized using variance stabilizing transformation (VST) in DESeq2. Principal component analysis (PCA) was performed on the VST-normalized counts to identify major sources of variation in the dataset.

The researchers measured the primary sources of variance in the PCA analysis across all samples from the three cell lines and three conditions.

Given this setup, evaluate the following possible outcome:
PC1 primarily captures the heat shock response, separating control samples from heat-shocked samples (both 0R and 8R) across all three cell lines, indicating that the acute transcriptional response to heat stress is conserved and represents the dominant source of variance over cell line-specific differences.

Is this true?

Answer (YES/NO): NO